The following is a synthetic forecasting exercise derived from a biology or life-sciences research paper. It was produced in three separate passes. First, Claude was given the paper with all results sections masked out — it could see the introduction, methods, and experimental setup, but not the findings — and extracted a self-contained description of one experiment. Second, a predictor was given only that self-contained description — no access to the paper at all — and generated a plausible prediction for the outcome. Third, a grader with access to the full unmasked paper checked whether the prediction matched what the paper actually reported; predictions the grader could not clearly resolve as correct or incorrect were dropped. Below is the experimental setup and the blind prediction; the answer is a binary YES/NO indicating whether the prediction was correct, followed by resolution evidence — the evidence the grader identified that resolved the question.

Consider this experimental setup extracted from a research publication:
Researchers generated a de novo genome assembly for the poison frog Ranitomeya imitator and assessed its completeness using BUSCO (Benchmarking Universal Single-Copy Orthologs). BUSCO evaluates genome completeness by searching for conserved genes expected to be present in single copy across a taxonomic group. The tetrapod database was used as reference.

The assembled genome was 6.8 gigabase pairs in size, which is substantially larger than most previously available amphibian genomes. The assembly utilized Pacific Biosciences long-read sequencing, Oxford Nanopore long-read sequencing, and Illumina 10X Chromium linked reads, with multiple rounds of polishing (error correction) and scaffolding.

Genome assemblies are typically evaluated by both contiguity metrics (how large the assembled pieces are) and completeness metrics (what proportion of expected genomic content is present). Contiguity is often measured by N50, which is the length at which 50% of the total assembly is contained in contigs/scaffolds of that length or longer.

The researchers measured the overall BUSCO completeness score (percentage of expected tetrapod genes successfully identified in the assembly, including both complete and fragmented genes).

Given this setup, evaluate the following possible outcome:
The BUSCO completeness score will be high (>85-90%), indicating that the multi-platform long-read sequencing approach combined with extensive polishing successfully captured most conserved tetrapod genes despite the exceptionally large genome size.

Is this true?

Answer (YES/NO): YES